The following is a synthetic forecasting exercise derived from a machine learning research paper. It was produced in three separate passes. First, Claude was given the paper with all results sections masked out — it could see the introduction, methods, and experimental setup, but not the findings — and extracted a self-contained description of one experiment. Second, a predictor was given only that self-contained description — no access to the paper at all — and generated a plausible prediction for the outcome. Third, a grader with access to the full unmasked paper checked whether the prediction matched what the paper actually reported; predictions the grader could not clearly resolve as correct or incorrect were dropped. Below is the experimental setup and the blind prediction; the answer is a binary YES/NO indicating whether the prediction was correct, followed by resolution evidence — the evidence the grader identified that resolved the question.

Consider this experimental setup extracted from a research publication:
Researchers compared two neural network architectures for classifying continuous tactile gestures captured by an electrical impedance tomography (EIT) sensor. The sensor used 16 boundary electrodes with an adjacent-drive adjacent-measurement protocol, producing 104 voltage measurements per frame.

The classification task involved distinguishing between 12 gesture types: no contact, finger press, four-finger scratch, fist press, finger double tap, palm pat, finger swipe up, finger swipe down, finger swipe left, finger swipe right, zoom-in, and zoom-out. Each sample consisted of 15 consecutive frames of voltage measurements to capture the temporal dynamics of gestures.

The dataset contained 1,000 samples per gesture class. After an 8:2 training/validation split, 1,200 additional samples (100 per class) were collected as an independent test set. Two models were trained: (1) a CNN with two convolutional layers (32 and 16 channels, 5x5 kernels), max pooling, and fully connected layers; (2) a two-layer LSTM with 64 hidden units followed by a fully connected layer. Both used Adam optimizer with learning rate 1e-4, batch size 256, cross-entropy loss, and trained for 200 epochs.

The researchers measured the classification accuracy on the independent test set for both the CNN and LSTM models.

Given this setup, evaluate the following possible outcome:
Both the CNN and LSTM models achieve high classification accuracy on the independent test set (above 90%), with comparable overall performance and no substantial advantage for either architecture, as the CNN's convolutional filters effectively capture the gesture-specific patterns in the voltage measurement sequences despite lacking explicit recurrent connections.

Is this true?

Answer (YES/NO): YES